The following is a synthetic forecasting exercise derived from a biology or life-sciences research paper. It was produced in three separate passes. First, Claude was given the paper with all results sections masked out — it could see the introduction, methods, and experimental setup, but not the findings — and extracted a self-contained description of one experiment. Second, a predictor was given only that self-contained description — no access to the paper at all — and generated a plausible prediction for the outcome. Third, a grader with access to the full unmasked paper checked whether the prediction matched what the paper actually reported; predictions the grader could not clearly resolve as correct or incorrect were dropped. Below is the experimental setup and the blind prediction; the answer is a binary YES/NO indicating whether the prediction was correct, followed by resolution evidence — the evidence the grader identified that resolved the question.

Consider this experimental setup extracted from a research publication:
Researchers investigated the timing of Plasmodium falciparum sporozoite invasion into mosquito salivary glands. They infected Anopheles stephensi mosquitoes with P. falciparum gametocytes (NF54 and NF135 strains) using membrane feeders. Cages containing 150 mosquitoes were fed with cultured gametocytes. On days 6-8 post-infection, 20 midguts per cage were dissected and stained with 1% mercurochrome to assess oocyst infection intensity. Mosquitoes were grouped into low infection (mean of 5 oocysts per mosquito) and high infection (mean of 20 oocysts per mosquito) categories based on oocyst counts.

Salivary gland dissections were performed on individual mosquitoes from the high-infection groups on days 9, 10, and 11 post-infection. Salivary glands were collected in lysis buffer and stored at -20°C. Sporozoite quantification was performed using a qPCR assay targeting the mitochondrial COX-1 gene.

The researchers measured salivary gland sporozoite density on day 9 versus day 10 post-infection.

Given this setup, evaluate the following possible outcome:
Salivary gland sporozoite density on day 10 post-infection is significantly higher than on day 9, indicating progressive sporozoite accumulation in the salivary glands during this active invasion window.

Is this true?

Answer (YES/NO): NO